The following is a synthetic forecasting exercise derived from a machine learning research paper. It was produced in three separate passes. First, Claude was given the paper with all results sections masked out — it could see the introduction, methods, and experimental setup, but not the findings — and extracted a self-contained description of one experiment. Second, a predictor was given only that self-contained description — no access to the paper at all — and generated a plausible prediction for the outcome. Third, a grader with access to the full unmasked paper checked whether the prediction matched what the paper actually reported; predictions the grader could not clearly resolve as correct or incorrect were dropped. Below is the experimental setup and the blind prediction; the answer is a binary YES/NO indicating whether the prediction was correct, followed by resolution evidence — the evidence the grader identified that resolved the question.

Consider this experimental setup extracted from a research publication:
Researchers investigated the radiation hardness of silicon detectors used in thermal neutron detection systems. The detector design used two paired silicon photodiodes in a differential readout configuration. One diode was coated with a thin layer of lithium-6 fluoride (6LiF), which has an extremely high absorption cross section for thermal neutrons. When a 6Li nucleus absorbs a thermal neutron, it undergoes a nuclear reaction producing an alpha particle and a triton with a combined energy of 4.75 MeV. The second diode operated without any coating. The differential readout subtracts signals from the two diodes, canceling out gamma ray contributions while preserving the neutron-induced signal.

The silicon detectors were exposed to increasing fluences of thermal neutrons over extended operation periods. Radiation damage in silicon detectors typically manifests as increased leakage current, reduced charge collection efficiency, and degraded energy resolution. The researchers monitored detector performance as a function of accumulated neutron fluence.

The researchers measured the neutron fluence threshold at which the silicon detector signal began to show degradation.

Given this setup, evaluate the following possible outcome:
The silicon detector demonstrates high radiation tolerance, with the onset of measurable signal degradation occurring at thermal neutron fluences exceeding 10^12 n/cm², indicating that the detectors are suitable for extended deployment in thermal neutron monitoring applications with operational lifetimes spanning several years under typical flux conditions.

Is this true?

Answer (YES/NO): NO